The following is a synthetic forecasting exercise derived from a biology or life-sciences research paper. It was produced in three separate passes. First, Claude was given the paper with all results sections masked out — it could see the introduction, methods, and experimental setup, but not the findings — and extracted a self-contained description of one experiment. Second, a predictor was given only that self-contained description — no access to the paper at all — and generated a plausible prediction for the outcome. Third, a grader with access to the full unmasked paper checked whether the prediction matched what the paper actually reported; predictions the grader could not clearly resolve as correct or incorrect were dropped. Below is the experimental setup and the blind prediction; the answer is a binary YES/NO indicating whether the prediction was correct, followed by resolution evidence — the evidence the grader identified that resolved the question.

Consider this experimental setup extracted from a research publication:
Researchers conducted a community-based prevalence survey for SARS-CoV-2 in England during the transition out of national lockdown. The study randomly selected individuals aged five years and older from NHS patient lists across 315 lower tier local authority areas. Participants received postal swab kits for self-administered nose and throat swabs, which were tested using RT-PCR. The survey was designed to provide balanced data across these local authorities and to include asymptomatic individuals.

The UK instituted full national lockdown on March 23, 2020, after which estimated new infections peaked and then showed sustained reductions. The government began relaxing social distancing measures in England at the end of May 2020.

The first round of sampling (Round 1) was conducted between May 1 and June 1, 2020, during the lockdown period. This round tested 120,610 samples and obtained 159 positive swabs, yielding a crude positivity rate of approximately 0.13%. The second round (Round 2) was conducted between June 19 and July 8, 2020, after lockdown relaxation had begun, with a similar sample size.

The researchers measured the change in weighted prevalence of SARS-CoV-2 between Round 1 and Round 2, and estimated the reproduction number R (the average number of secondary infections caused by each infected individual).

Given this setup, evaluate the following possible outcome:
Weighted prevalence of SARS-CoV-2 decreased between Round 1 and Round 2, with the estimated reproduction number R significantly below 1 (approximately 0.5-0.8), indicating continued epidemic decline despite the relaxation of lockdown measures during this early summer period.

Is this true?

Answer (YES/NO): NO